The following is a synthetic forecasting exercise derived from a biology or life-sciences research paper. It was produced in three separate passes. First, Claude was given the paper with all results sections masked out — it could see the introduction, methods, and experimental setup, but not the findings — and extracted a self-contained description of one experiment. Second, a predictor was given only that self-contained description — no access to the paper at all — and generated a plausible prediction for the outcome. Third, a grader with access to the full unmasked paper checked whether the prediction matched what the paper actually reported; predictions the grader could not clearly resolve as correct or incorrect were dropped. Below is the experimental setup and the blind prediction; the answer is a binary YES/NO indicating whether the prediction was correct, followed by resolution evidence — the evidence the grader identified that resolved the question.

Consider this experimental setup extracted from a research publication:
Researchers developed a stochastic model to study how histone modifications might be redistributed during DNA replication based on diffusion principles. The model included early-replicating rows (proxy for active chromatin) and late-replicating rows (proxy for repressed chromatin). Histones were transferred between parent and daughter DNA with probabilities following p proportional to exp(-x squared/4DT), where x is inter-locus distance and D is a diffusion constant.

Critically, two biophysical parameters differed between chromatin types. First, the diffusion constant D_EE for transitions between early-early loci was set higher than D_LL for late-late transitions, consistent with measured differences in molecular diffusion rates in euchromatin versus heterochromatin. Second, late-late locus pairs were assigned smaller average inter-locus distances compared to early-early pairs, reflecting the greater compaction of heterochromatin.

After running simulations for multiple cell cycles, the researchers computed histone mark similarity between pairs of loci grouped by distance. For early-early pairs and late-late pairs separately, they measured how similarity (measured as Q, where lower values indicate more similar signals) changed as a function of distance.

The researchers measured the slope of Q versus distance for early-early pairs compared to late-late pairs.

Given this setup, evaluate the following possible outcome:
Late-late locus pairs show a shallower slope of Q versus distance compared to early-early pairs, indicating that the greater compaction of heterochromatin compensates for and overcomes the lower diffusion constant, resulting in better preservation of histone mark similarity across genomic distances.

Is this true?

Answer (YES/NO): NO